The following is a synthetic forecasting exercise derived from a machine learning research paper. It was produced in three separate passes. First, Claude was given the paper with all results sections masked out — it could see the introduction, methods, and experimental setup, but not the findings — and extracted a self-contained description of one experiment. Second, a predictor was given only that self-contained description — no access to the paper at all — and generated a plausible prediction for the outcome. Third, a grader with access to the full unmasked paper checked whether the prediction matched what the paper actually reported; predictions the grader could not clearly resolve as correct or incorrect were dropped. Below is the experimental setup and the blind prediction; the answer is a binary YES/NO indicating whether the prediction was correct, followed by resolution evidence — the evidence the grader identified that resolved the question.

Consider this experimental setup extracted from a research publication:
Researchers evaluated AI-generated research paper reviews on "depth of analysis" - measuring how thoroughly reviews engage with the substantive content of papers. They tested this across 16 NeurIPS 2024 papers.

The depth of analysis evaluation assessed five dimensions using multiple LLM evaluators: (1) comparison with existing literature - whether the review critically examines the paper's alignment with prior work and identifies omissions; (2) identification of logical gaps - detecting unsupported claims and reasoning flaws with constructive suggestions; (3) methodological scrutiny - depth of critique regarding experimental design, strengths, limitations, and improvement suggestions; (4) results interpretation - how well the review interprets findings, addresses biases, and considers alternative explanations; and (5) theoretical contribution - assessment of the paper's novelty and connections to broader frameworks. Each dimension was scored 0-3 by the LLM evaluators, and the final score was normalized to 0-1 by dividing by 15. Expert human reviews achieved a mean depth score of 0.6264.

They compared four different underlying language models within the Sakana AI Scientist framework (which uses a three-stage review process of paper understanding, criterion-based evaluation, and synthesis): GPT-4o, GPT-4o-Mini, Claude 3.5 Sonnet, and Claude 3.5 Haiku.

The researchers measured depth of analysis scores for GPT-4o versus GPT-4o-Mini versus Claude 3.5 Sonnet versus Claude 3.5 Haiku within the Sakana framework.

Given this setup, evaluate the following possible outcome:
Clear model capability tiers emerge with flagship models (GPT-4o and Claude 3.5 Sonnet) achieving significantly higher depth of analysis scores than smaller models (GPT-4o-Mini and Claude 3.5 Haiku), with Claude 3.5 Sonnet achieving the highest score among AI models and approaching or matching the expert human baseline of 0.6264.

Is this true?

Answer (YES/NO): NO